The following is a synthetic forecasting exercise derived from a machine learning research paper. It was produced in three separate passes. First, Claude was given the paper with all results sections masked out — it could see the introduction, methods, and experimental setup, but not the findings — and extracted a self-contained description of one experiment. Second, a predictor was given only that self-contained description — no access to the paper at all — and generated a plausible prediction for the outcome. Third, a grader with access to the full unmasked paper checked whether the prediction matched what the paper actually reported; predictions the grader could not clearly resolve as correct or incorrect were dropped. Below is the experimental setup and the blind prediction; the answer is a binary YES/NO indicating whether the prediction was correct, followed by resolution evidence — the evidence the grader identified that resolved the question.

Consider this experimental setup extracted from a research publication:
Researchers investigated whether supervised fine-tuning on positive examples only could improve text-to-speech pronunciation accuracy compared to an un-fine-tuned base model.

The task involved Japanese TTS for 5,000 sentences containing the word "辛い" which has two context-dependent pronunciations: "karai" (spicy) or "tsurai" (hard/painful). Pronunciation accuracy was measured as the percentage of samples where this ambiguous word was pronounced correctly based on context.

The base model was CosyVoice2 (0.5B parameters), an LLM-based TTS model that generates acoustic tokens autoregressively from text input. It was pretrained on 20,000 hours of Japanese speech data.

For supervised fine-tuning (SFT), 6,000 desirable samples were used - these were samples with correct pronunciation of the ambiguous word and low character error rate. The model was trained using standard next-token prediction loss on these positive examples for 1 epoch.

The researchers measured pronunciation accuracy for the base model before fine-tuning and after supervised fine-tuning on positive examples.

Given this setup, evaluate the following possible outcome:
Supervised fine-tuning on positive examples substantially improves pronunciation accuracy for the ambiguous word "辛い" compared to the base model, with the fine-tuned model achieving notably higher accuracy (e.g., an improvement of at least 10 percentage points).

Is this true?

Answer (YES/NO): NO